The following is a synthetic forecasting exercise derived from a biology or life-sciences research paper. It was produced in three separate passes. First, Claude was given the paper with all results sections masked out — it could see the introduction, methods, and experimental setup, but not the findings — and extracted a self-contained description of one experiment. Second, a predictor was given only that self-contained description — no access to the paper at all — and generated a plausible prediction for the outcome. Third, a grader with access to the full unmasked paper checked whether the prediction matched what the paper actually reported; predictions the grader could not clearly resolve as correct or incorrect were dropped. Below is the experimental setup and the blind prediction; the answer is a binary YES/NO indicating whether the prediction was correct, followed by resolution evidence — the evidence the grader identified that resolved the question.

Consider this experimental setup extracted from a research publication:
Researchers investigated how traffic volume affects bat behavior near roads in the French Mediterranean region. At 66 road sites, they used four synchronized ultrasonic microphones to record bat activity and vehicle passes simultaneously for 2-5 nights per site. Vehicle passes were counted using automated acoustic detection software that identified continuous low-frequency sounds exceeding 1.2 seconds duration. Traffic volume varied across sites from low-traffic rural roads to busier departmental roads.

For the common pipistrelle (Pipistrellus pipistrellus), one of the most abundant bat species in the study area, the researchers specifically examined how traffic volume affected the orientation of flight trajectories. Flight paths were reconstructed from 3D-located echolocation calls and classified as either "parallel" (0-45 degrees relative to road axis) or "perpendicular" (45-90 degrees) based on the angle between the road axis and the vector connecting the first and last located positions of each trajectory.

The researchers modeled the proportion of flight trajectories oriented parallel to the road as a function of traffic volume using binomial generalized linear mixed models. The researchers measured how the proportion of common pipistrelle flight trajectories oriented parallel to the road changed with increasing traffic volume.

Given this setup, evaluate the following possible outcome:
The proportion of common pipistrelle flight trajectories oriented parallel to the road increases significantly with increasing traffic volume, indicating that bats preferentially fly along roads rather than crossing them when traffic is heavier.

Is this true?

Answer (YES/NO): YES